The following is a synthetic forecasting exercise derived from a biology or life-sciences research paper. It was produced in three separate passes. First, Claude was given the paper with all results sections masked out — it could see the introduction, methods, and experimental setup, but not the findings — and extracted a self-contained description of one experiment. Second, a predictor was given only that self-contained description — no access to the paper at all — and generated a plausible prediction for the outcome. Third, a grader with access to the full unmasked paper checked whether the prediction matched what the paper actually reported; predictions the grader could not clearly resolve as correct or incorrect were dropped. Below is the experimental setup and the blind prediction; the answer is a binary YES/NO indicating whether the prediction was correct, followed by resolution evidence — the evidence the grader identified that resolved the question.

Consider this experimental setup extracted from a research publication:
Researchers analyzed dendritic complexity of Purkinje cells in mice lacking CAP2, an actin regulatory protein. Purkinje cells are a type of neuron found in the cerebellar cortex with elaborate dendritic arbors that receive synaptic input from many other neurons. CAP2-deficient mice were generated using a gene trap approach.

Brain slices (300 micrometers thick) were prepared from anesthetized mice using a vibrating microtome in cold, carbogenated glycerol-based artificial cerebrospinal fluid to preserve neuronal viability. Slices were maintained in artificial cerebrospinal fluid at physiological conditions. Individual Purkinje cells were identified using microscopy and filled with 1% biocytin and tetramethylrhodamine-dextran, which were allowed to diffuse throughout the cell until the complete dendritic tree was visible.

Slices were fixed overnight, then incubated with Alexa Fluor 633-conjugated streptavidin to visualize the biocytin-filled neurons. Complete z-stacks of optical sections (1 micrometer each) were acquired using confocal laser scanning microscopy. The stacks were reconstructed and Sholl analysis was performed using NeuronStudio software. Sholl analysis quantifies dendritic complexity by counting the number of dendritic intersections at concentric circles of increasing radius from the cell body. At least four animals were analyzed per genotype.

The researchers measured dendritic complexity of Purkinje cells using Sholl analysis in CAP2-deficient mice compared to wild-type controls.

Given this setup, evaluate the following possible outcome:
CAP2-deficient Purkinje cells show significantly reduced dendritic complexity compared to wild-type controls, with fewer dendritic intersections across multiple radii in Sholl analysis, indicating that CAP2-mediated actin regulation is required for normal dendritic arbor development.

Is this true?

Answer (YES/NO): NO